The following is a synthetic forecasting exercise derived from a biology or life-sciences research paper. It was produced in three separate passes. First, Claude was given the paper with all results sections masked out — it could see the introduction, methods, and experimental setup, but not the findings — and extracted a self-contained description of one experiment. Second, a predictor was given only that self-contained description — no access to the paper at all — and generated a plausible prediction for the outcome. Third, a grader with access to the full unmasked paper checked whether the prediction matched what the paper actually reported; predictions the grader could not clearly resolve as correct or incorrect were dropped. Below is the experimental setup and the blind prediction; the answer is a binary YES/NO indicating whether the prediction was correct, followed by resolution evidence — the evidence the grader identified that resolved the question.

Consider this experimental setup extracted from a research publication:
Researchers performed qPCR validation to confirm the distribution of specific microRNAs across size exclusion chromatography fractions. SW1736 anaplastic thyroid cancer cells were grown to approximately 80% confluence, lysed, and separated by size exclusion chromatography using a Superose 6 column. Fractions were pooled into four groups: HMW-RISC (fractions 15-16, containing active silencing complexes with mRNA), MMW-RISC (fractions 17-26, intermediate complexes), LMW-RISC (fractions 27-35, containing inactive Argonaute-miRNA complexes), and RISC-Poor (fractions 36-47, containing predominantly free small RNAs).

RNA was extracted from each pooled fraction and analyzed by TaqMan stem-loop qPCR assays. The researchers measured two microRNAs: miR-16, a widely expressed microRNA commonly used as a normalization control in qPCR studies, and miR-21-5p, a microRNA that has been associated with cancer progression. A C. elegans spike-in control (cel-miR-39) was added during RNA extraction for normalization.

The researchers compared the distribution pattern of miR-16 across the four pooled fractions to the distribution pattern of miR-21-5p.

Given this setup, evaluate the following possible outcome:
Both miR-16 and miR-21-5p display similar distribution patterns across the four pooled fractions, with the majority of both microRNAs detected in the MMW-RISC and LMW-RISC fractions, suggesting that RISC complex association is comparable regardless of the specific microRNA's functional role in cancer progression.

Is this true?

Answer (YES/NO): NO